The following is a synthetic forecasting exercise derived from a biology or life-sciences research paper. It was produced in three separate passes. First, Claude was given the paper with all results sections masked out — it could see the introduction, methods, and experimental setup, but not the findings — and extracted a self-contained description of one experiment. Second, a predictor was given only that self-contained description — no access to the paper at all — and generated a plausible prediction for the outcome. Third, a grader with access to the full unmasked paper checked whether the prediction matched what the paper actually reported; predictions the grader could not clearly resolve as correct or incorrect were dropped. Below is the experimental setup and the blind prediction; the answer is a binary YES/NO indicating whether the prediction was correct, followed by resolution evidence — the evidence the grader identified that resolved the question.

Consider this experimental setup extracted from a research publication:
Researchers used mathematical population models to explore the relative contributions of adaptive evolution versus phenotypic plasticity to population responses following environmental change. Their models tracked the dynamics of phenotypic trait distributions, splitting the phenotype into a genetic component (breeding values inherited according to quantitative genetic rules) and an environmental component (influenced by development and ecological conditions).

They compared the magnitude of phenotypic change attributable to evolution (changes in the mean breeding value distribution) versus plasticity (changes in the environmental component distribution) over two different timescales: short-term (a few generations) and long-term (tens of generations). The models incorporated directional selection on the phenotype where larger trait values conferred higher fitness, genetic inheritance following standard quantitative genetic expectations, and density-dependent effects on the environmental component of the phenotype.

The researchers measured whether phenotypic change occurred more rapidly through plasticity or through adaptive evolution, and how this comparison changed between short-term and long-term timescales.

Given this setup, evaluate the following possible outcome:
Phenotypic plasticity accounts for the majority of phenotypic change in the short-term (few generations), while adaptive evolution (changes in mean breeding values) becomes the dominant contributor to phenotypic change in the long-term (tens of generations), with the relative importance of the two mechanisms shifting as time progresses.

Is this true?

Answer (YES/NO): YES